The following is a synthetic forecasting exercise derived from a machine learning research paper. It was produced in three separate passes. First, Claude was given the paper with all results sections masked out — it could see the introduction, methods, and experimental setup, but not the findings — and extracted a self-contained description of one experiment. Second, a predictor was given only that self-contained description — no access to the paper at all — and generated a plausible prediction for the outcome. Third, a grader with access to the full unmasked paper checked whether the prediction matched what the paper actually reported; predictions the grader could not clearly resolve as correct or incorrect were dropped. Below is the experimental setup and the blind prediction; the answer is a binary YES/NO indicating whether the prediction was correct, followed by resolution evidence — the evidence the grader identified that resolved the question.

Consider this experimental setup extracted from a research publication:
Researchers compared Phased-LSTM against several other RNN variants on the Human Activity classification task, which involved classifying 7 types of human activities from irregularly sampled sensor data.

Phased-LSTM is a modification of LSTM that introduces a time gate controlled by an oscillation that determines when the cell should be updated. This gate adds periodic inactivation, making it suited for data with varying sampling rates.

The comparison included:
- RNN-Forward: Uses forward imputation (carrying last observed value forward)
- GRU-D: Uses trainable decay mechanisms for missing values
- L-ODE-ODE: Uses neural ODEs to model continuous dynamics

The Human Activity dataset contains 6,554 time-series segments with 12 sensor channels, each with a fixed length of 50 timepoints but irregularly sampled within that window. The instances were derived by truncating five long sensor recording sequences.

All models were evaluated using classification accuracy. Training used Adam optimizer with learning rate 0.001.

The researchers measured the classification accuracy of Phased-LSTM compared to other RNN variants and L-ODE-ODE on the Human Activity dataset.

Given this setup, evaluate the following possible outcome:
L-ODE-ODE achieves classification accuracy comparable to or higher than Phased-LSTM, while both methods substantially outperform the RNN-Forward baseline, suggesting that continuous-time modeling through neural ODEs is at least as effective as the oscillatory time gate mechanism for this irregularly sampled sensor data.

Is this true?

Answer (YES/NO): NO